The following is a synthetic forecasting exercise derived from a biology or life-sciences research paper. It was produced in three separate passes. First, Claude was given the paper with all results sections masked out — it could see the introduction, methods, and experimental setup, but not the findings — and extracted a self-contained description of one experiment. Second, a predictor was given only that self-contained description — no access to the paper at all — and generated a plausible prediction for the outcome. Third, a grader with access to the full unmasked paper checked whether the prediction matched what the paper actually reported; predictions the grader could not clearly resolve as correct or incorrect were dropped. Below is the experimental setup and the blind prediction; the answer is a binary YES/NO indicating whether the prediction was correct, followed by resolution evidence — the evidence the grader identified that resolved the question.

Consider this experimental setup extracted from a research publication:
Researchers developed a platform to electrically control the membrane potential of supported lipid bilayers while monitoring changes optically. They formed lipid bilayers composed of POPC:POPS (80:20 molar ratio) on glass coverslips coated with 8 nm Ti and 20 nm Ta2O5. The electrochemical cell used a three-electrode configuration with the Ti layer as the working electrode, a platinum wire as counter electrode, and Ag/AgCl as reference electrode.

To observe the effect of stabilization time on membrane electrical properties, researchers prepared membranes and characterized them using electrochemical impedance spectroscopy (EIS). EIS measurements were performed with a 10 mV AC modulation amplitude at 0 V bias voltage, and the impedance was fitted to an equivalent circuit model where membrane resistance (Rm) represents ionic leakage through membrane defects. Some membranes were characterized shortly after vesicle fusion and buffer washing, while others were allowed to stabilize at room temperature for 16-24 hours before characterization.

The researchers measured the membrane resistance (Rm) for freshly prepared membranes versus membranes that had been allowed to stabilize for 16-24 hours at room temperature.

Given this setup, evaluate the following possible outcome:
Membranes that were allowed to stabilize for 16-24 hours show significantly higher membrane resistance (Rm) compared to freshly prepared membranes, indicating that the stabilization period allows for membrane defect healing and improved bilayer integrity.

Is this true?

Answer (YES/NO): YES